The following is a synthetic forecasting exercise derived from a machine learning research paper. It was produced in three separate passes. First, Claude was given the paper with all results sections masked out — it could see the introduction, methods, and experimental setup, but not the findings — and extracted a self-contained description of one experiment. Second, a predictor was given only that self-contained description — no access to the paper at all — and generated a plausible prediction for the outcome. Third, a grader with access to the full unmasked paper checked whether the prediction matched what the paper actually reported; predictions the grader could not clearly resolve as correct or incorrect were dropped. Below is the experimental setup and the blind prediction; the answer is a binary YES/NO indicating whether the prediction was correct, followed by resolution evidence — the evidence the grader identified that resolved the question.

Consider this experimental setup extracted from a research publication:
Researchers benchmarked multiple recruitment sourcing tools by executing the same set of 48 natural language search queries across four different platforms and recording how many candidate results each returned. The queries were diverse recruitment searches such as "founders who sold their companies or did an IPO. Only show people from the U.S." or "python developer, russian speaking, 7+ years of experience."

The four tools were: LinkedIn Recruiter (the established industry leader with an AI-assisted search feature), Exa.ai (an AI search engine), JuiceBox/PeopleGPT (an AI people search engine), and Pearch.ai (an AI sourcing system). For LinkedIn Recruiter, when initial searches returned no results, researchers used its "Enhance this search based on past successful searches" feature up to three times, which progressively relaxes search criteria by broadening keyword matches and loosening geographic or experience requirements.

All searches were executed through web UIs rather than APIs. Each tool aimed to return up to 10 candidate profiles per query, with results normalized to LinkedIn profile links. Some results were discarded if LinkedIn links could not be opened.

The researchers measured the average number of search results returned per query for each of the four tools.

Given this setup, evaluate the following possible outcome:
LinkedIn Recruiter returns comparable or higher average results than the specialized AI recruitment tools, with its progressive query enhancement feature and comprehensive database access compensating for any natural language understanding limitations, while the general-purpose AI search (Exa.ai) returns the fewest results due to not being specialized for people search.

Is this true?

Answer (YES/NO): NO